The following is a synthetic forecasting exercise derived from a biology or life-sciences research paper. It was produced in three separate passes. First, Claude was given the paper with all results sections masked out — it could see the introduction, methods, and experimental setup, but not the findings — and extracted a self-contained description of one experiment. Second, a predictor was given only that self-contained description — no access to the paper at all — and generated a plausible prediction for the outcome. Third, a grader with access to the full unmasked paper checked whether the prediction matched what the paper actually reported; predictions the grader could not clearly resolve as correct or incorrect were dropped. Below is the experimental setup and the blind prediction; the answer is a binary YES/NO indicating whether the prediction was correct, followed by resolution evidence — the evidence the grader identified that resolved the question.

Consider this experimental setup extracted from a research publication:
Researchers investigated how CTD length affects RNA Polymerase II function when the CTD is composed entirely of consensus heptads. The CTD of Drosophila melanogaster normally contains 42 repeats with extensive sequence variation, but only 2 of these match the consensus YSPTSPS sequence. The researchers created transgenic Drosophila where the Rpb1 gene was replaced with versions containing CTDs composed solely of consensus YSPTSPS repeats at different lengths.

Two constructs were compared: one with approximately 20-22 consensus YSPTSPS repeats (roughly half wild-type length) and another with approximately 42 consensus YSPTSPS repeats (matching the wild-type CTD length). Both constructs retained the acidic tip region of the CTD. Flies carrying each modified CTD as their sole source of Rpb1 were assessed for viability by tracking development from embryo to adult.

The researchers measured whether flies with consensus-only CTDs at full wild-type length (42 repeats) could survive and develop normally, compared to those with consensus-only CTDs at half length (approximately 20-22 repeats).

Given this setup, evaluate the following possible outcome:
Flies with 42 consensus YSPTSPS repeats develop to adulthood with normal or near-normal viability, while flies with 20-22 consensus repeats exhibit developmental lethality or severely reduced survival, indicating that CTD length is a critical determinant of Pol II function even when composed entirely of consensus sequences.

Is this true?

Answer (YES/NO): NO